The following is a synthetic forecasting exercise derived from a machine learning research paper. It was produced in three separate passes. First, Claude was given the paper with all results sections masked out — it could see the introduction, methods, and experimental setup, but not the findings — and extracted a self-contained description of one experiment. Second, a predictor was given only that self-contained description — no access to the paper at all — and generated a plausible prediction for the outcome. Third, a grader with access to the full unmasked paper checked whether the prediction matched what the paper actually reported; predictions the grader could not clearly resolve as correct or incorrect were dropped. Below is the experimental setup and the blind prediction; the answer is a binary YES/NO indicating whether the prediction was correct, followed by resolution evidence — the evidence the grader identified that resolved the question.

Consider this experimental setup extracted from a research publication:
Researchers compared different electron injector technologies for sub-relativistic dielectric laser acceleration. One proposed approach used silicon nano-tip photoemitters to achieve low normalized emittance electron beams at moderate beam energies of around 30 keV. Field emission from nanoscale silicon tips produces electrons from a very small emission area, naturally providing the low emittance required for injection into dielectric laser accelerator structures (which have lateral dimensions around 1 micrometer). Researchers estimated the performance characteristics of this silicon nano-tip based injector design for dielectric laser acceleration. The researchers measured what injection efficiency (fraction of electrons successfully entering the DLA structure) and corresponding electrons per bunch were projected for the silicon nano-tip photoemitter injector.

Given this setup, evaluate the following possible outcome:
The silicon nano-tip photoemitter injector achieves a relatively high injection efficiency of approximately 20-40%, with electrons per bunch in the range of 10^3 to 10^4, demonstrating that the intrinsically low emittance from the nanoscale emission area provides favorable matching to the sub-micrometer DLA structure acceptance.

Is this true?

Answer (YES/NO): NO